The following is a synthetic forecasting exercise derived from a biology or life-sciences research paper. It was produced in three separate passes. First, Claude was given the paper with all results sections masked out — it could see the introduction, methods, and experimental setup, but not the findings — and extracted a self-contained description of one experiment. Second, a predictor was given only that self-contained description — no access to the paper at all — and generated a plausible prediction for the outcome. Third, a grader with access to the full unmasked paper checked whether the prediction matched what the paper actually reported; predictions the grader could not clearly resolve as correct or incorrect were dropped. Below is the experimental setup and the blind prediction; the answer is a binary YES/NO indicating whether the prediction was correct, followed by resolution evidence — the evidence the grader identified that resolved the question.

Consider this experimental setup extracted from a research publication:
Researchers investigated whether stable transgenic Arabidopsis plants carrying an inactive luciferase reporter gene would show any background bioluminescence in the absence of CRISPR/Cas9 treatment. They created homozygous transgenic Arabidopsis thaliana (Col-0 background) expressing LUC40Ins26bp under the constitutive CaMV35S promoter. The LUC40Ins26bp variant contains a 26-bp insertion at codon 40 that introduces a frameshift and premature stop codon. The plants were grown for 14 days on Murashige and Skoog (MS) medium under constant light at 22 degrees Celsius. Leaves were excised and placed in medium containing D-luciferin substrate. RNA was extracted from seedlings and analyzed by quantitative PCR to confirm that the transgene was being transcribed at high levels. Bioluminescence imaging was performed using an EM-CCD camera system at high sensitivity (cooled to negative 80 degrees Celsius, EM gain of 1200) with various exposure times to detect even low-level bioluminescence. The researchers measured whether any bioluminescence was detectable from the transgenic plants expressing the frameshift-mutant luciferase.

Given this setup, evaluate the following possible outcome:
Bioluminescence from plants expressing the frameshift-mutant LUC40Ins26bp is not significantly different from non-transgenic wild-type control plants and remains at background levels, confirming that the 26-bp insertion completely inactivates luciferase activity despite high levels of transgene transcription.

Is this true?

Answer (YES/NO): NO